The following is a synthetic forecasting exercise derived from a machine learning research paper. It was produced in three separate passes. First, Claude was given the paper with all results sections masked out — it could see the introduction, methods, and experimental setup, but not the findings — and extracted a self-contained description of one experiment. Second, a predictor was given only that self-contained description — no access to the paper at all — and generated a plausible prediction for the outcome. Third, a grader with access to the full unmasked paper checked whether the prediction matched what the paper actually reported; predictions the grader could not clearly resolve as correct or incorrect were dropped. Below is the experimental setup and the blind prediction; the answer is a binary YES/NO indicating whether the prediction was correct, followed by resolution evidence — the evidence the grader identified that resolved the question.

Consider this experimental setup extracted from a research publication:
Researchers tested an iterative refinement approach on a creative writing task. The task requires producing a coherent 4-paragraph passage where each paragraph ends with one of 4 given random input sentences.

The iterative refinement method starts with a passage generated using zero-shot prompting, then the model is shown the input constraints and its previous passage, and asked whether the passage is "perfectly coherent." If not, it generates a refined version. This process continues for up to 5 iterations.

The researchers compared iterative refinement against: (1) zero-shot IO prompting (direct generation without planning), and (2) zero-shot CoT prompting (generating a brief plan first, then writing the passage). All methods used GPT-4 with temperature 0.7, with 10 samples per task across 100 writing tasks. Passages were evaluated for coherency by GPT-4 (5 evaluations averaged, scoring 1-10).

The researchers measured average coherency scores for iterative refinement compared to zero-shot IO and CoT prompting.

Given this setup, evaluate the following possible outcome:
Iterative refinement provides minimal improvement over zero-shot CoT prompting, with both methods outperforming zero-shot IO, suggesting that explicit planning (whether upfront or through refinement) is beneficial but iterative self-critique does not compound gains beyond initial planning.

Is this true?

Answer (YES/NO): NO